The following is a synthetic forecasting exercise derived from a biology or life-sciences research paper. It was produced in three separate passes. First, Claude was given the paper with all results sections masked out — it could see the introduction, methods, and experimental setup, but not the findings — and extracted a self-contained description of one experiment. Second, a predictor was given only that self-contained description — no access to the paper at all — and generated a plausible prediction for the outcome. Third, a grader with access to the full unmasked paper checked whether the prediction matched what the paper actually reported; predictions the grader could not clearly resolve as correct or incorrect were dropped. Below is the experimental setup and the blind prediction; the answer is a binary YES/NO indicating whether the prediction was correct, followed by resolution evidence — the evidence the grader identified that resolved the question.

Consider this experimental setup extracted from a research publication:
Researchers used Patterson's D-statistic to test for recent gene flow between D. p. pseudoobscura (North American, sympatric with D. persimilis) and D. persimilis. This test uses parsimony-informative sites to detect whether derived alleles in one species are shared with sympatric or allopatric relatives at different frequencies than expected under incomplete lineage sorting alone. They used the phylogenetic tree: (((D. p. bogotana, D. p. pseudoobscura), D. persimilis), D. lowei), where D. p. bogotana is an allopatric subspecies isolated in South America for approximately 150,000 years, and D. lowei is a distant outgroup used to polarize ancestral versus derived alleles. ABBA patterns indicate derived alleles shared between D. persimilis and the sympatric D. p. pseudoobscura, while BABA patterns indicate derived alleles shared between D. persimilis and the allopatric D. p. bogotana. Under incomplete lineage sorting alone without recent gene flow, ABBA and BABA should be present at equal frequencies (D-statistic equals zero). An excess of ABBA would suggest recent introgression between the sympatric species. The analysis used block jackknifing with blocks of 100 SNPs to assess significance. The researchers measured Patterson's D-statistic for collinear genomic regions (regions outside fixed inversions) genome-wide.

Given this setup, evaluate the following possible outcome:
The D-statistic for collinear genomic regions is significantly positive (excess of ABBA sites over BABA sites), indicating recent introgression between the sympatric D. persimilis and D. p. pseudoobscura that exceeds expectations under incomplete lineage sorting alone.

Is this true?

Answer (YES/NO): YES